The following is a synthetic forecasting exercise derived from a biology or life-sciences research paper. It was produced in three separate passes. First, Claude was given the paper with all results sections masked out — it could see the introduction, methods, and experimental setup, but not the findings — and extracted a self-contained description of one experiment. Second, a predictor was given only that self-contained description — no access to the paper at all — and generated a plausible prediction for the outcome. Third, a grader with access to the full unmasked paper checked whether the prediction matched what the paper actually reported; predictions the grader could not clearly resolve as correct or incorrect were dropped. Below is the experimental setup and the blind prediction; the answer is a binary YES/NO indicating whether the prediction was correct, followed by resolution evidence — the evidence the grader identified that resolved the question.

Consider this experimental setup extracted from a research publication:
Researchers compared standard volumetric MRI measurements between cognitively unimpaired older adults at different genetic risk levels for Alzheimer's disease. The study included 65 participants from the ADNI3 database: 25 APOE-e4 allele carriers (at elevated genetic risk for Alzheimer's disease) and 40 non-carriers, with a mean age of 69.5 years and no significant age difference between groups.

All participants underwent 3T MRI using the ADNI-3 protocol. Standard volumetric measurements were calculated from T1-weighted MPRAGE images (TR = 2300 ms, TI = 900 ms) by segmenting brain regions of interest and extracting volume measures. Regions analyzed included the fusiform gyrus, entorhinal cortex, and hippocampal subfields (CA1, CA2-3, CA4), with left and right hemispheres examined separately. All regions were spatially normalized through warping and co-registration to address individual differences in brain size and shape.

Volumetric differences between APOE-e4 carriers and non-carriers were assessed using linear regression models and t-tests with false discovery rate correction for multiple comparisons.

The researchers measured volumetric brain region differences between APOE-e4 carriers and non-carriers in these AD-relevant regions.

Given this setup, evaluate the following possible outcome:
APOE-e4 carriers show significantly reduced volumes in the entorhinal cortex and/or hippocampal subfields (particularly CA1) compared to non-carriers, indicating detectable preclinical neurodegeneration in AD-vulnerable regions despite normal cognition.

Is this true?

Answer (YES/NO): NO